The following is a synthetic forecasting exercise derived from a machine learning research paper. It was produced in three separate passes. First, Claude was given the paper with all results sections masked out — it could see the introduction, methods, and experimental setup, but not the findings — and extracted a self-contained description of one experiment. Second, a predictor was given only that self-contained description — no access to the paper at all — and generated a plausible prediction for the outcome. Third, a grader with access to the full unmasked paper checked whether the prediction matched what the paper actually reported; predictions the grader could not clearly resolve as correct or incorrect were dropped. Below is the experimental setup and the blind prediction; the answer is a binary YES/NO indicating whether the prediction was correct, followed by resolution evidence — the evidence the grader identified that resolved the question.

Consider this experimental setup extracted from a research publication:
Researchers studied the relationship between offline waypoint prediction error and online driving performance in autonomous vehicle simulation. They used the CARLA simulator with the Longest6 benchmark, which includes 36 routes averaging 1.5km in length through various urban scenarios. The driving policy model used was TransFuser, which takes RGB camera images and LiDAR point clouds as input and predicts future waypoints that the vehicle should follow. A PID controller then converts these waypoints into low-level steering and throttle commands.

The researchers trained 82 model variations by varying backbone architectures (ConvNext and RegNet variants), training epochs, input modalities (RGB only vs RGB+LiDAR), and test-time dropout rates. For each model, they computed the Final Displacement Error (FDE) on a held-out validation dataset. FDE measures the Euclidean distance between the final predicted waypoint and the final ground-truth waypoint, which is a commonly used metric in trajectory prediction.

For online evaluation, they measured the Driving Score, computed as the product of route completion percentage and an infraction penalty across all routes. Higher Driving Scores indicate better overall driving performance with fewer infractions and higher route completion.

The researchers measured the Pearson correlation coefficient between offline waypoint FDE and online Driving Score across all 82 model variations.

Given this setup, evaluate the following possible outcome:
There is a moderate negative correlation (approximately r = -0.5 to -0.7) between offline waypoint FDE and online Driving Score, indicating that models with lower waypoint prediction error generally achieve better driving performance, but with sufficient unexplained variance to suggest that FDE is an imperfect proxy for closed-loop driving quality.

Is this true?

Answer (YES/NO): NO